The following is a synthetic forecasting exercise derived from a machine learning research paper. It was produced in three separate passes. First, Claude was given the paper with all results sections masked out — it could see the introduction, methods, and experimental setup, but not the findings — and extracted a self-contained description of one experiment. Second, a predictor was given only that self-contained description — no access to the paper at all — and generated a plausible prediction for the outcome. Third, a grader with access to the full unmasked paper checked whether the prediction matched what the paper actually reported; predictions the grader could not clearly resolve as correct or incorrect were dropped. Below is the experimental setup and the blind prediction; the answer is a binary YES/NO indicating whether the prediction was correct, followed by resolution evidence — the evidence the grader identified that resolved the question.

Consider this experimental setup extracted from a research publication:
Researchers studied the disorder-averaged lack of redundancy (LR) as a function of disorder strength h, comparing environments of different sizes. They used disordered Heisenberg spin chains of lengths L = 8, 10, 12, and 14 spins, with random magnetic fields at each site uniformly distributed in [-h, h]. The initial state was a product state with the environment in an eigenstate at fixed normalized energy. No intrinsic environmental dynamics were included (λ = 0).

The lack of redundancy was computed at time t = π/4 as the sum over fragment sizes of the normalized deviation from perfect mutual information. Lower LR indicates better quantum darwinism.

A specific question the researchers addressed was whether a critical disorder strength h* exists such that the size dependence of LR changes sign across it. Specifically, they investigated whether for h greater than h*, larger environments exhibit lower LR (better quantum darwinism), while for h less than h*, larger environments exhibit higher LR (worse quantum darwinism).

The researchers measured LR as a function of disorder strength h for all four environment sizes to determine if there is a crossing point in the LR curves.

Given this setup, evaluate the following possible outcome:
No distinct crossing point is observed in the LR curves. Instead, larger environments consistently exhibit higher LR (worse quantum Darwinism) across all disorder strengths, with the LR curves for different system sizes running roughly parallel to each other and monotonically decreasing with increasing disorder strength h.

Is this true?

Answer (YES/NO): NO